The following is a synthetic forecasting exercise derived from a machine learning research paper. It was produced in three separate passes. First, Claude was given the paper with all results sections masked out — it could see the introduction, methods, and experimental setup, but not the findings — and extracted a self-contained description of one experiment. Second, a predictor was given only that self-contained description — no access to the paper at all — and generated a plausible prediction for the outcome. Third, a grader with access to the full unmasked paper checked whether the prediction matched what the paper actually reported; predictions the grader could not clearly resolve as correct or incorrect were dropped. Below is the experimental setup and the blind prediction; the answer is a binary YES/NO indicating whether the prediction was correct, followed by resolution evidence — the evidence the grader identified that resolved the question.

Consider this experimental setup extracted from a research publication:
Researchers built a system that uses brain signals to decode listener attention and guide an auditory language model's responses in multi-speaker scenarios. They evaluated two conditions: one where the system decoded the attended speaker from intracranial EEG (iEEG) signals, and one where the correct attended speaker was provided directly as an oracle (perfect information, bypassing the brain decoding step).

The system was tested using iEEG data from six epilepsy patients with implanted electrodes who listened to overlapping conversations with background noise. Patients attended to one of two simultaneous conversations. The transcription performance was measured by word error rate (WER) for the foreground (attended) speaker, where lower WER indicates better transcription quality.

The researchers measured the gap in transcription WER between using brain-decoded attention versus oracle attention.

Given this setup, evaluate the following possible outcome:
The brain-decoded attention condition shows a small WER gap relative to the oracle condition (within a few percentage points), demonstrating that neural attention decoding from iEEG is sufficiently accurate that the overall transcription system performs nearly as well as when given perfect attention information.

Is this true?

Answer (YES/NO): YES